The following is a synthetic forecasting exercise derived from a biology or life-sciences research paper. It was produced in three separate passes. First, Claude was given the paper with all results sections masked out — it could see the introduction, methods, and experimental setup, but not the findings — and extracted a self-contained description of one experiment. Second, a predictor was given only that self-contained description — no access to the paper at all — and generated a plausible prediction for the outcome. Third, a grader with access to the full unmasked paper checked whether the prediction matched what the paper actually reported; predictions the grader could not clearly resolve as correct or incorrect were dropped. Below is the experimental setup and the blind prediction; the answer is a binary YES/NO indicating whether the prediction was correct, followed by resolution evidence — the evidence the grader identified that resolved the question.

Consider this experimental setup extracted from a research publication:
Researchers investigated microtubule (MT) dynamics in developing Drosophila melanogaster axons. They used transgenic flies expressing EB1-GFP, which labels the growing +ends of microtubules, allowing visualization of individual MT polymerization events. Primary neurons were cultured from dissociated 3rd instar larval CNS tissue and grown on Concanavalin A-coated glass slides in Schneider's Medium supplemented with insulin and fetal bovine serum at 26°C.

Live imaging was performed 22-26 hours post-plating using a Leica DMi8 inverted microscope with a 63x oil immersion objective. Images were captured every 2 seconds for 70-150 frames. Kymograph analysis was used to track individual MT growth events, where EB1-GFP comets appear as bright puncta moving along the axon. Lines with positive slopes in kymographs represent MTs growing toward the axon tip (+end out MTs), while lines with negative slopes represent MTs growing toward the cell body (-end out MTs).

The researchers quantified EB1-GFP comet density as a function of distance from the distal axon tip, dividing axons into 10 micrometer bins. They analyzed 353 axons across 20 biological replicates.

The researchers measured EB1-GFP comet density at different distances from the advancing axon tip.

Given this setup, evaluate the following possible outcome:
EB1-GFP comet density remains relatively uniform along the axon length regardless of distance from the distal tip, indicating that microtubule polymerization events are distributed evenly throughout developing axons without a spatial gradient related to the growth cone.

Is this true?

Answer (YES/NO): NO